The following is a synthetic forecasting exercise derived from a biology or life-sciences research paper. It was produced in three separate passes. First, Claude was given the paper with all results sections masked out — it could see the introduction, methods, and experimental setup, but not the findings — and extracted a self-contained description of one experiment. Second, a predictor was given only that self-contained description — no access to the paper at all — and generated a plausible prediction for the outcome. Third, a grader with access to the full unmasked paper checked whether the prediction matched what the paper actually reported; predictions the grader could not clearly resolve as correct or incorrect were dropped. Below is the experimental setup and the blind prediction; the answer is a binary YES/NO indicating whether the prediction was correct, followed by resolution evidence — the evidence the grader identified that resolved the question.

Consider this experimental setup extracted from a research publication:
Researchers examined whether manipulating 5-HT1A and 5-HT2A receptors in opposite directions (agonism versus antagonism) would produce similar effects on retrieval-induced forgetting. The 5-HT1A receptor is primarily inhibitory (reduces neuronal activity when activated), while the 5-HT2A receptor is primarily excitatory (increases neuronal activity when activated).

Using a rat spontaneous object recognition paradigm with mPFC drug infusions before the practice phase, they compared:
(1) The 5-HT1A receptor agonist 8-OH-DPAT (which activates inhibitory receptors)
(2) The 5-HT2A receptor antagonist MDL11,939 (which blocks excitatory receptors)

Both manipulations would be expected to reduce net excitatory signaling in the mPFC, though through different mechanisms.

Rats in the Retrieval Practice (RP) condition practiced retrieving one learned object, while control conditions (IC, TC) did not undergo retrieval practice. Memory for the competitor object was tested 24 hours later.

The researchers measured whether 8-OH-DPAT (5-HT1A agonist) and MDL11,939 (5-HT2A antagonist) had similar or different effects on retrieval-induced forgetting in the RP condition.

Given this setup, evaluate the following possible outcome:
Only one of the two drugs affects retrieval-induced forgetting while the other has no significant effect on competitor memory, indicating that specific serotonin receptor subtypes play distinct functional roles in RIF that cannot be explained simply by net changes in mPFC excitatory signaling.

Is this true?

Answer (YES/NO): NO